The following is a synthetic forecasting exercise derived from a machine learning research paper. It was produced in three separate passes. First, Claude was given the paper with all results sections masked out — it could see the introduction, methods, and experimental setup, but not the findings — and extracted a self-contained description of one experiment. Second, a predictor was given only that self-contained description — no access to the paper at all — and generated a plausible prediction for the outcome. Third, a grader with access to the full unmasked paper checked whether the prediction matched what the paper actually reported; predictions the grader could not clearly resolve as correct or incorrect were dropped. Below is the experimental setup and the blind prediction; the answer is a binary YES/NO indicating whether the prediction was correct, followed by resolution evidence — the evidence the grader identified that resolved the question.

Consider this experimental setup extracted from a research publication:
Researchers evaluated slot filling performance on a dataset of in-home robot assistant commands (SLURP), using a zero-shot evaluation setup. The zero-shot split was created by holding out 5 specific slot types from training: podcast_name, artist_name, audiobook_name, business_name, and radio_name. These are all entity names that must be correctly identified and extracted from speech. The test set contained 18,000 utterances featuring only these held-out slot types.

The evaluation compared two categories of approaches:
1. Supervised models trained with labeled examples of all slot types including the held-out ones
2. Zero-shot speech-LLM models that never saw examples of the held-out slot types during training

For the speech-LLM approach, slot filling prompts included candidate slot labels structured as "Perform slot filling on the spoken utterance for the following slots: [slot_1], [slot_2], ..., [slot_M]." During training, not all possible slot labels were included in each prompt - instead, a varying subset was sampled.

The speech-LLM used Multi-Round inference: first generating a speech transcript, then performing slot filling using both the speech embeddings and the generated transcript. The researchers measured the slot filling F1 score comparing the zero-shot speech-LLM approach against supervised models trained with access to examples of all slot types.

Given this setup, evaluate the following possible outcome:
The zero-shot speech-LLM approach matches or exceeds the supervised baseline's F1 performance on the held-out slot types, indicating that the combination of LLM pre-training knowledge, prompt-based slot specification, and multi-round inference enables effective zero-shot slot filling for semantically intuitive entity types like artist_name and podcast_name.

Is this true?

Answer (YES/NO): NO